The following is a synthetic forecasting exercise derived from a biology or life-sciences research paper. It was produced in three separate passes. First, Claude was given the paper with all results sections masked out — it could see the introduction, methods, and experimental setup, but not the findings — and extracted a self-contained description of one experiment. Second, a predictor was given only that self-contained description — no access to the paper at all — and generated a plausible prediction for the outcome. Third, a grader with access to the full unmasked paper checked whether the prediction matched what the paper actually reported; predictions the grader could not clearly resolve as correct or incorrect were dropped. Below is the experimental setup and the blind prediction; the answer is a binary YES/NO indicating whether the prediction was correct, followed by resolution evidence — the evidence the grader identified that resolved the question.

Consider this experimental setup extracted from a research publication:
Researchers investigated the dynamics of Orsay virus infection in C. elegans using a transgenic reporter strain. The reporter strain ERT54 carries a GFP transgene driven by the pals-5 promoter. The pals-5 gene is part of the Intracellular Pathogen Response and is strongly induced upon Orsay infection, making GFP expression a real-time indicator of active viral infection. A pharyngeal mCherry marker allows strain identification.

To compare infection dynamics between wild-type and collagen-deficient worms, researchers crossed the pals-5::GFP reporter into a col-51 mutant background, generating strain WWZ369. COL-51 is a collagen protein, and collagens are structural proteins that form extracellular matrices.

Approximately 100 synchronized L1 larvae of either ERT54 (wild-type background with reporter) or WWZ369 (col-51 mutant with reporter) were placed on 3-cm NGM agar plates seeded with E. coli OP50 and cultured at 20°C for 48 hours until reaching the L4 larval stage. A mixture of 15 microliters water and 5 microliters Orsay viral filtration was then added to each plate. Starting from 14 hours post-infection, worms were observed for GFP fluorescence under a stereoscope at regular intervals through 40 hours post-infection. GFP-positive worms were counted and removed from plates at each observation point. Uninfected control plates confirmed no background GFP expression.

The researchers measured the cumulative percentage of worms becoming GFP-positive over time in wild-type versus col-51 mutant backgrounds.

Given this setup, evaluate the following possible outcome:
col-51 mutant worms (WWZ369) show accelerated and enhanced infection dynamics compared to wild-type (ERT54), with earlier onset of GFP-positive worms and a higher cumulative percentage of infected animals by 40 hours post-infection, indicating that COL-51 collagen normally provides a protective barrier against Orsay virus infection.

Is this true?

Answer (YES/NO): YES